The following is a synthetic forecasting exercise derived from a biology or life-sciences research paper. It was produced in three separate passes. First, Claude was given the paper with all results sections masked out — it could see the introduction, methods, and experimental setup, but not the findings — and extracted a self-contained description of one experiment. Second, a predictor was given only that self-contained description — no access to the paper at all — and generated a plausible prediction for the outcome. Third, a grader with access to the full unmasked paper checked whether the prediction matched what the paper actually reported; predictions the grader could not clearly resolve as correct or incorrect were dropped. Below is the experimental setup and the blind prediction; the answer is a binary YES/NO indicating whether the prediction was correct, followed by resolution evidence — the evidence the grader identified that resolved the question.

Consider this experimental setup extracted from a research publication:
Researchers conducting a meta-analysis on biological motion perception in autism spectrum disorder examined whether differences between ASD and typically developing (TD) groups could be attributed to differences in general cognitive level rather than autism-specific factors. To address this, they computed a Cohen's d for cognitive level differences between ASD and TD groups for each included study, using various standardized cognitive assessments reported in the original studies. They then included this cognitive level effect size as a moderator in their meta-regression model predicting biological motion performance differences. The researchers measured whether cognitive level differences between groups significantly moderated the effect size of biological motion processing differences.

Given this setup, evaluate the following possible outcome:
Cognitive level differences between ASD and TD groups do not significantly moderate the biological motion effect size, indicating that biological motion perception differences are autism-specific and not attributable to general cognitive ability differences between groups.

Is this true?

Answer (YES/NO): YES